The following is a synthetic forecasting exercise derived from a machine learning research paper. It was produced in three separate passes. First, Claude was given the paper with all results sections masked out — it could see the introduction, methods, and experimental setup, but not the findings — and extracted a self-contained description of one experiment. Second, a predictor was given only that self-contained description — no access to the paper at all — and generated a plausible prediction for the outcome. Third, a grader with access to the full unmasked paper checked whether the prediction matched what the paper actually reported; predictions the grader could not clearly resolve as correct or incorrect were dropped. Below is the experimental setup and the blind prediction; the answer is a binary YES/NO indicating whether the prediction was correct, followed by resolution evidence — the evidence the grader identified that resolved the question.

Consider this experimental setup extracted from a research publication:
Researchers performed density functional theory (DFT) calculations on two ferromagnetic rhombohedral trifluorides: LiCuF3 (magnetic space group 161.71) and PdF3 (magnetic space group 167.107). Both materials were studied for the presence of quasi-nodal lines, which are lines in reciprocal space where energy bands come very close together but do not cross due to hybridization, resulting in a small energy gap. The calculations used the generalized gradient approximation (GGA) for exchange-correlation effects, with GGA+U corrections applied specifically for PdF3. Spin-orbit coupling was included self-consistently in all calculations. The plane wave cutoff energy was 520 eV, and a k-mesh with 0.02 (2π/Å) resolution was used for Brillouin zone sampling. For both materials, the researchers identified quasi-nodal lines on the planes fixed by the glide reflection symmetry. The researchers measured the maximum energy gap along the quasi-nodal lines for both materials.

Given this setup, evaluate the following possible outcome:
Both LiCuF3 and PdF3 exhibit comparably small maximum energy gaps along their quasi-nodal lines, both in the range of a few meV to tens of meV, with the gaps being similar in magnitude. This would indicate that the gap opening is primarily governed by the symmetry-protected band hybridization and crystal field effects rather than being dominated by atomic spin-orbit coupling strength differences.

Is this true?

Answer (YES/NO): NO